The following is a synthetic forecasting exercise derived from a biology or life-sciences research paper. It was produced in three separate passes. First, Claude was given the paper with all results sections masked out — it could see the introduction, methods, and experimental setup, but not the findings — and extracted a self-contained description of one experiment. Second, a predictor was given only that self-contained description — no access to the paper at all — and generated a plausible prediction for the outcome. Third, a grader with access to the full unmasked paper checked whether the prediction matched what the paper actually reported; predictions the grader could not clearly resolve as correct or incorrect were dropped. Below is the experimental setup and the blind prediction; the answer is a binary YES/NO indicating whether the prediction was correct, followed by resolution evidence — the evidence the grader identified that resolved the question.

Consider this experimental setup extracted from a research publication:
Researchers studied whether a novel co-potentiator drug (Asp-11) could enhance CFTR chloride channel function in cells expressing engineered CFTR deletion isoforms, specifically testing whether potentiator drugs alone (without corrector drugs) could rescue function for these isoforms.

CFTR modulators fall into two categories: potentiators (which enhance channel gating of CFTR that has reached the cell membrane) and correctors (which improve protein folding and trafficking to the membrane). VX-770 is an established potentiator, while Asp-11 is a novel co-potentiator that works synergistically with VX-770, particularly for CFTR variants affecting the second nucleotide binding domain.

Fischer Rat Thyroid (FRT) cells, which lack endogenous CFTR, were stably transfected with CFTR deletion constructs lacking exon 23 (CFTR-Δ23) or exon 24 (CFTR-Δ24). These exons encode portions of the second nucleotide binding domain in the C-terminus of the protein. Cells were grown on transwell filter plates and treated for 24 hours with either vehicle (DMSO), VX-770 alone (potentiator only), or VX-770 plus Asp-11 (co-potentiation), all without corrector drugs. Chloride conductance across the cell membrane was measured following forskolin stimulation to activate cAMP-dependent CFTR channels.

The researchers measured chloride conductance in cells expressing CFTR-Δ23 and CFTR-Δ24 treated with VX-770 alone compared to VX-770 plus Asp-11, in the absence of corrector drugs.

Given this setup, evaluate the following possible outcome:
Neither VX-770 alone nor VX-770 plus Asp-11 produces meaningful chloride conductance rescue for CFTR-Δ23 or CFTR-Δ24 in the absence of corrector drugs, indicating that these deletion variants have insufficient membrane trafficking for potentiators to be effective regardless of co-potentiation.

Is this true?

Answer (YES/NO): NO